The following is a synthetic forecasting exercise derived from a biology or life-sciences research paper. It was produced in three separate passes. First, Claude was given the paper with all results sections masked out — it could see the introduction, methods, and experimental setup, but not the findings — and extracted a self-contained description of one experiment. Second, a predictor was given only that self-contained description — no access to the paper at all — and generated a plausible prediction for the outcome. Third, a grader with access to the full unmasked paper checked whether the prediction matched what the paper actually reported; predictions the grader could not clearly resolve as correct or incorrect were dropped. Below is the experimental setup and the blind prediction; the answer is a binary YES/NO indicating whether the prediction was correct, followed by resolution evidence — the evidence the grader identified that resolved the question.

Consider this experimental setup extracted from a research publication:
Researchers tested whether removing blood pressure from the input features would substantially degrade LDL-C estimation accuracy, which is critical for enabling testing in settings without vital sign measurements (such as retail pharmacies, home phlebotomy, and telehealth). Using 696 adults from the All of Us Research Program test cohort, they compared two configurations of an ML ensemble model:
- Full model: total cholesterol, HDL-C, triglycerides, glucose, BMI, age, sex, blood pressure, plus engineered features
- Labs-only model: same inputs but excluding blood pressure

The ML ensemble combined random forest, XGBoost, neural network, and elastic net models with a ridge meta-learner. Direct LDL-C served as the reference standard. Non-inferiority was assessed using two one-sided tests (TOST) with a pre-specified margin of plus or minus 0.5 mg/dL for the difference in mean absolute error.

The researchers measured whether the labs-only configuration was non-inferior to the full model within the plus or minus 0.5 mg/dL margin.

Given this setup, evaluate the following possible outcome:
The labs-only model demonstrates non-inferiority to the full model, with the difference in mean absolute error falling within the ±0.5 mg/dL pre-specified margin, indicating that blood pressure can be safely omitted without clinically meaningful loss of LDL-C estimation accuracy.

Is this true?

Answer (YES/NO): YES